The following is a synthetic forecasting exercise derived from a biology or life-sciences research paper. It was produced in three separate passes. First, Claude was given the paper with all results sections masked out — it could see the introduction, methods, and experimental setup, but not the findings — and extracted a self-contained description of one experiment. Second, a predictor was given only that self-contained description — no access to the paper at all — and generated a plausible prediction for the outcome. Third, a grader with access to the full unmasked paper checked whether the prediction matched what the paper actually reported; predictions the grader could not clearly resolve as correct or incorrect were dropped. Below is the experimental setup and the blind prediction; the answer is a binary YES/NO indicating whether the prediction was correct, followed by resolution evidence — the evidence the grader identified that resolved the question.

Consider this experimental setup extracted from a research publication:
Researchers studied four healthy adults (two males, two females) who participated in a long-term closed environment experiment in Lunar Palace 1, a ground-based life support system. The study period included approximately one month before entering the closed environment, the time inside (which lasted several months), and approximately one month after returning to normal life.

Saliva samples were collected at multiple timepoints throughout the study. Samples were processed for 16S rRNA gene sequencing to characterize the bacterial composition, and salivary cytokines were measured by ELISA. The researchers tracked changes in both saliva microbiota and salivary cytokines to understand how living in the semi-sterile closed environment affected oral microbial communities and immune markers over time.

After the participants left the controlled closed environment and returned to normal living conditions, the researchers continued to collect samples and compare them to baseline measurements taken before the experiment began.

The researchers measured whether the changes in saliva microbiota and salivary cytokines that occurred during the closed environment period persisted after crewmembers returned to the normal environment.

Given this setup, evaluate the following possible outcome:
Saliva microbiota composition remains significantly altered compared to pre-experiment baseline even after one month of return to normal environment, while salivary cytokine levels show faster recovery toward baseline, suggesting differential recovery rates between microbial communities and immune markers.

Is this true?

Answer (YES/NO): NO